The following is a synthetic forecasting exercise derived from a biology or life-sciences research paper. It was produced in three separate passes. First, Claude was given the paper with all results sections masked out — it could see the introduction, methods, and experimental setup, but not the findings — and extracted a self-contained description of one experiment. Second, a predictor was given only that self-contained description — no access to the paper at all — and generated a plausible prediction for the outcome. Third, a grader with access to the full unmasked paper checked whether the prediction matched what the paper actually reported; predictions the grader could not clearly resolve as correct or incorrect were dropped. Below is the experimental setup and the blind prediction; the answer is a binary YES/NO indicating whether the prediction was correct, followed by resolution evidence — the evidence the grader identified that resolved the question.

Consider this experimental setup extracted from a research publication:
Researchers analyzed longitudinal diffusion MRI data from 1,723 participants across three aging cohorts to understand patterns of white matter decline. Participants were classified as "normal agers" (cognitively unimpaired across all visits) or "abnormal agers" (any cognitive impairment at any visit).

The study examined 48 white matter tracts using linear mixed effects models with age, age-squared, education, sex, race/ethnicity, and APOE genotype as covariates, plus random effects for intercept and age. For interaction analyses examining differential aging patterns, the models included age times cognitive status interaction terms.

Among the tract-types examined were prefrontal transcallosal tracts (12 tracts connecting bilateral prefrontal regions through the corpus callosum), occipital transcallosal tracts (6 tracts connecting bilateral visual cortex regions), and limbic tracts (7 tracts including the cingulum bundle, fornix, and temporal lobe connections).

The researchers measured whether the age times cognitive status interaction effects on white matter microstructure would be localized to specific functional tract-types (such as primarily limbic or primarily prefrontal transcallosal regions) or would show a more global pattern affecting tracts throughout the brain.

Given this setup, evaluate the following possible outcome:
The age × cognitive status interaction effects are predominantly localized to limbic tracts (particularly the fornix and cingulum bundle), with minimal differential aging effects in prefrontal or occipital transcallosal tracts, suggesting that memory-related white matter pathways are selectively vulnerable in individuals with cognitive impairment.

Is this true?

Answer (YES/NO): NO